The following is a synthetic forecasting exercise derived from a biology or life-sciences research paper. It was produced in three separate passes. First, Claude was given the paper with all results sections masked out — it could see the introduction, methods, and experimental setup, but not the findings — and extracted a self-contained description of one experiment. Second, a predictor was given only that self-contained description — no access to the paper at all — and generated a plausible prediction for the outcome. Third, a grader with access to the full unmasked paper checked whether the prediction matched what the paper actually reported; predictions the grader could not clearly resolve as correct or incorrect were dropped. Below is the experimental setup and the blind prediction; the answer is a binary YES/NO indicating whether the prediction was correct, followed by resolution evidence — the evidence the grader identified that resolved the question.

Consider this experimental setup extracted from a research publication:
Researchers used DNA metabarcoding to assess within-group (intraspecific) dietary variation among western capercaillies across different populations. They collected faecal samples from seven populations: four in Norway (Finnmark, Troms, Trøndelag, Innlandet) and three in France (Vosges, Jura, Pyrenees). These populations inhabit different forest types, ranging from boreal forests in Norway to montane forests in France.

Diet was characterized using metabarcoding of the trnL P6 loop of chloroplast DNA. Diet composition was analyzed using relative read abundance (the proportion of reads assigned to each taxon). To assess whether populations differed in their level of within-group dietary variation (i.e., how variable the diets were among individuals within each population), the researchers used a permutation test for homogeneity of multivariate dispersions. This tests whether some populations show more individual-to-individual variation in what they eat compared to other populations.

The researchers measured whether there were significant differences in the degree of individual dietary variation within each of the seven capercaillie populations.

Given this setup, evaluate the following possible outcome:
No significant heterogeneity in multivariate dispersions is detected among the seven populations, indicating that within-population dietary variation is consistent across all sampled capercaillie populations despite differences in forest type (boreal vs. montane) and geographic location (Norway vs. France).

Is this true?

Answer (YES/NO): YES